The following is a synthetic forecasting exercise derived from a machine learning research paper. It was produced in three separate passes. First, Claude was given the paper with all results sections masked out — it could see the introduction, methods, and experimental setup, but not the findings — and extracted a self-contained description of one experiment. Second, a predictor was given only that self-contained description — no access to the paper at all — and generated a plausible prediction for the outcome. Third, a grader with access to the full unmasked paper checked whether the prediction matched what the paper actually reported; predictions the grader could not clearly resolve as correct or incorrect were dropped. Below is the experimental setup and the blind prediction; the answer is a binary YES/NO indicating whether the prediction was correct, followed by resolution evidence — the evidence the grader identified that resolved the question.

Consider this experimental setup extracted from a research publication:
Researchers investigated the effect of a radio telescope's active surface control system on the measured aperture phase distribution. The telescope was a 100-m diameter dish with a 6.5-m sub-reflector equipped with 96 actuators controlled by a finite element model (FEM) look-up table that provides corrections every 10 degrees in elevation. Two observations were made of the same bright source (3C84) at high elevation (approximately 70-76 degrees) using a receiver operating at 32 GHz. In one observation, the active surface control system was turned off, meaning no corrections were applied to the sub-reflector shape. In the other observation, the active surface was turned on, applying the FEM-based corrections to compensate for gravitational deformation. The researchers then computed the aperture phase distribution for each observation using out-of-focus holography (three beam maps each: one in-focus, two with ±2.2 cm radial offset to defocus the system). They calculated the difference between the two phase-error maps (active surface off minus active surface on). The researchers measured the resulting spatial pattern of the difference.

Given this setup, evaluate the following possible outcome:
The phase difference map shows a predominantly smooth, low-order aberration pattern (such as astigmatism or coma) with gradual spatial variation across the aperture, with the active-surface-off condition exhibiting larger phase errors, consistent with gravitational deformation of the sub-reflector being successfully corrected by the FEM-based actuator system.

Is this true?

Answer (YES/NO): YES